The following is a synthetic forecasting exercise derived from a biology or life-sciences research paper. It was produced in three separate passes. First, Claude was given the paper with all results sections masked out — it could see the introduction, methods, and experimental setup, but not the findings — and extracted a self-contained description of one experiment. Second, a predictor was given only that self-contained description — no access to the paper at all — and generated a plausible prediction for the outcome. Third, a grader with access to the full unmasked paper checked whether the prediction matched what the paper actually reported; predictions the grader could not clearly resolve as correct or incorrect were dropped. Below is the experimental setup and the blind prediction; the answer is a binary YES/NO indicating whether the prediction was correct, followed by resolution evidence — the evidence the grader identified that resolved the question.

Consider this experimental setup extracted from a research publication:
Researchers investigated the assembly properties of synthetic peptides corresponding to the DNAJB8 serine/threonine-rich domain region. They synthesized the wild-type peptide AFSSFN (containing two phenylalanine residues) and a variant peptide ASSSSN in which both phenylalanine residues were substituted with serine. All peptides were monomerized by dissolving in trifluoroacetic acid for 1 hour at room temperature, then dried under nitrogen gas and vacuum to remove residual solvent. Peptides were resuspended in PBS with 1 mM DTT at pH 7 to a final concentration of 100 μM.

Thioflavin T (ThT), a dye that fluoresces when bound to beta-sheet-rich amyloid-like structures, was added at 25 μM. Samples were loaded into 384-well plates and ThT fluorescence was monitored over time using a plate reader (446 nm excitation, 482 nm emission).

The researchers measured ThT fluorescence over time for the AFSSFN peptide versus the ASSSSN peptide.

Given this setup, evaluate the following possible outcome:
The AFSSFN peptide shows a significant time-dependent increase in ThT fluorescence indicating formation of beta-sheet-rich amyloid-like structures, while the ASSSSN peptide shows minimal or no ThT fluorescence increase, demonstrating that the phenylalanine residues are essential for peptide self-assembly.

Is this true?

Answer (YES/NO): YES